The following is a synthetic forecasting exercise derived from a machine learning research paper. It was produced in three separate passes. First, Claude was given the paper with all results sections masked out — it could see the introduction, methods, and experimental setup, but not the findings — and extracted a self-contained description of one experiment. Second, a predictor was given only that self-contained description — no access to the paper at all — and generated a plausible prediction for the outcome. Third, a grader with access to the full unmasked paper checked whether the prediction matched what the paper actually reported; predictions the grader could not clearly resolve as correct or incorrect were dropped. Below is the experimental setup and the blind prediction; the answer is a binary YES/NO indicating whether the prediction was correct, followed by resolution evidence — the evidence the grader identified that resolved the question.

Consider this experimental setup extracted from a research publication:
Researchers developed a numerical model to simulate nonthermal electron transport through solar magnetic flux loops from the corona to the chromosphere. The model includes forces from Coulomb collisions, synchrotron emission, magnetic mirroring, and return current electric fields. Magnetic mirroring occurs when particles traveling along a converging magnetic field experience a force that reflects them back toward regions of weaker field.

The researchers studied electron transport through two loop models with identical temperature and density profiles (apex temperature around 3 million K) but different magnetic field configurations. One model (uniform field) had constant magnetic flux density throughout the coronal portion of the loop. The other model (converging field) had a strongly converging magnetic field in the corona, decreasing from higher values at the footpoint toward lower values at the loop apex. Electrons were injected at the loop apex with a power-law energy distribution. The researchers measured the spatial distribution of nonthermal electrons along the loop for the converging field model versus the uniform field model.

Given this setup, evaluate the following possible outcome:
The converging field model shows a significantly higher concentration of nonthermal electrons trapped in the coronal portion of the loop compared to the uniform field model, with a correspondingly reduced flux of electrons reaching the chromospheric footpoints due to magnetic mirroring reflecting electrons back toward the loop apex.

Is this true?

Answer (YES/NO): YES